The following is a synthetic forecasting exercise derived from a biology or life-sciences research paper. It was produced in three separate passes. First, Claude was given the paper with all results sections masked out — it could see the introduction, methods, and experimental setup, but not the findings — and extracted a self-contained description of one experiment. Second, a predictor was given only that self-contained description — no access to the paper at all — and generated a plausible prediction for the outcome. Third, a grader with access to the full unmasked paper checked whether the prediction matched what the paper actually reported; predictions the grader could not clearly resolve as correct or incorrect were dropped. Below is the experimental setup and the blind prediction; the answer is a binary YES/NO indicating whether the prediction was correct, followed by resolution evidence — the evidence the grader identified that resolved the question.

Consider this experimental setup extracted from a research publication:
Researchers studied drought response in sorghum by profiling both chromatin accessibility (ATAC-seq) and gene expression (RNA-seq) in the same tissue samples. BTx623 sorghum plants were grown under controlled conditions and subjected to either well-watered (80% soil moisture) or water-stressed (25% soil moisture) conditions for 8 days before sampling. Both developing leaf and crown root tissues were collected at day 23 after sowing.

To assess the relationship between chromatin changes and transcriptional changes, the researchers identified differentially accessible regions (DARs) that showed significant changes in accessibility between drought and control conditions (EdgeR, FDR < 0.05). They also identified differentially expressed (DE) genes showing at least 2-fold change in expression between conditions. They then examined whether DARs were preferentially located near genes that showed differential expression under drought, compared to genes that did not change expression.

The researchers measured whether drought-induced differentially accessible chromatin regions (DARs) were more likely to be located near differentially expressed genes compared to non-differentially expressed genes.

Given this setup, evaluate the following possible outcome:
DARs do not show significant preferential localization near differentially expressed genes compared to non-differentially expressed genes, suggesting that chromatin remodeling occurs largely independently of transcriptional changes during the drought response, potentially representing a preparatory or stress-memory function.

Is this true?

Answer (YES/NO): NO